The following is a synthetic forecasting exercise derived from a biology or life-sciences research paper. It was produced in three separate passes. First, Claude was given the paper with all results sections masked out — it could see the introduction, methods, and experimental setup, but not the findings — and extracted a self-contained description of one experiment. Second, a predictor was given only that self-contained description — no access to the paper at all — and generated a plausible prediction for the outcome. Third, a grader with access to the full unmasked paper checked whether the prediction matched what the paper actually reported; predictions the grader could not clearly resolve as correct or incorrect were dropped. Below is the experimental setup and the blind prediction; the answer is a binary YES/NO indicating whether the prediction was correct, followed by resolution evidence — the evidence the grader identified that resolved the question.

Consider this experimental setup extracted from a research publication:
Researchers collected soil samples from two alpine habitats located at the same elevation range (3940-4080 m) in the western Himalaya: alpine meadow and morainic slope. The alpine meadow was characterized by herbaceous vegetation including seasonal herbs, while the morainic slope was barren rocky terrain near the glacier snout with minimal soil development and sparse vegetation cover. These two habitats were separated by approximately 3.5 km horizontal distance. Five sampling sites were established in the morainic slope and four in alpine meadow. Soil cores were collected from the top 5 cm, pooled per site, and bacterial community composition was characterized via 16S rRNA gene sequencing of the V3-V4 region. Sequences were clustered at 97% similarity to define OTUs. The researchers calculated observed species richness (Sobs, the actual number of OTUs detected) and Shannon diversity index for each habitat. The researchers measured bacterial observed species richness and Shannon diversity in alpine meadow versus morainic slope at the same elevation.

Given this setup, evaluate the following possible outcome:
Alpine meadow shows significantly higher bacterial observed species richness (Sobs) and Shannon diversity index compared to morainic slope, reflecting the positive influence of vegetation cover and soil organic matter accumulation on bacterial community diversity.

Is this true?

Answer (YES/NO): YES